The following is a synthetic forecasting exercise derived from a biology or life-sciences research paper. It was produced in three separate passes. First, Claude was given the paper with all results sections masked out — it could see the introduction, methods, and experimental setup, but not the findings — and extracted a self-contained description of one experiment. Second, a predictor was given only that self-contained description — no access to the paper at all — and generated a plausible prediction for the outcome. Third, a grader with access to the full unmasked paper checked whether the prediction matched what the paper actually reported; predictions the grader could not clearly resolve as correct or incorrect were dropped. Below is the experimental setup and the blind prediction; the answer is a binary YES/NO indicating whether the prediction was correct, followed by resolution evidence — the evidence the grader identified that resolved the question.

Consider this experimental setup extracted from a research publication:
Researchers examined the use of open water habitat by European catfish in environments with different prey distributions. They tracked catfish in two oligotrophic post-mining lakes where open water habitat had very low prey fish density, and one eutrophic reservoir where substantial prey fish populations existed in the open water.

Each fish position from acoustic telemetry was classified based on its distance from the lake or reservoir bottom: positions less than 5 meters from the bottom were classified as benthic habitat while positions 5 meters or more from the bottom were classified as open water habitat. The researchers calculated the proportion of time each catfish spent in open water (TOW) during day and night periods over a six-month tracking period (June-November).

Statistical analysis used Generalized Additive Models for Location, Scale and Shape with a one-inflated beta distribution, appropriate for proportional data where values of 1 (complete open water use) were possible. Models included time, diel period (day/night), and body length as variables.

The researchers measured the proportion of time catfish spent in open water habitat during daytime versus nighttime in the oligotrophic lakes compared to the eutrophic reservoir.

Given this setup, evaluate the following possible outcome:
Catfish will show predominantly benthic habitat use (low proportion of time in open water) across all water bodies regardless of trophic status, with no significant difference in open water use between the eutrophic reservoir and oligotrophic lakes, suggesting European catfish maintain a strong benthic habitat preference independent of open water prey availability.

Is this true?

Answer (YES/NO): NO